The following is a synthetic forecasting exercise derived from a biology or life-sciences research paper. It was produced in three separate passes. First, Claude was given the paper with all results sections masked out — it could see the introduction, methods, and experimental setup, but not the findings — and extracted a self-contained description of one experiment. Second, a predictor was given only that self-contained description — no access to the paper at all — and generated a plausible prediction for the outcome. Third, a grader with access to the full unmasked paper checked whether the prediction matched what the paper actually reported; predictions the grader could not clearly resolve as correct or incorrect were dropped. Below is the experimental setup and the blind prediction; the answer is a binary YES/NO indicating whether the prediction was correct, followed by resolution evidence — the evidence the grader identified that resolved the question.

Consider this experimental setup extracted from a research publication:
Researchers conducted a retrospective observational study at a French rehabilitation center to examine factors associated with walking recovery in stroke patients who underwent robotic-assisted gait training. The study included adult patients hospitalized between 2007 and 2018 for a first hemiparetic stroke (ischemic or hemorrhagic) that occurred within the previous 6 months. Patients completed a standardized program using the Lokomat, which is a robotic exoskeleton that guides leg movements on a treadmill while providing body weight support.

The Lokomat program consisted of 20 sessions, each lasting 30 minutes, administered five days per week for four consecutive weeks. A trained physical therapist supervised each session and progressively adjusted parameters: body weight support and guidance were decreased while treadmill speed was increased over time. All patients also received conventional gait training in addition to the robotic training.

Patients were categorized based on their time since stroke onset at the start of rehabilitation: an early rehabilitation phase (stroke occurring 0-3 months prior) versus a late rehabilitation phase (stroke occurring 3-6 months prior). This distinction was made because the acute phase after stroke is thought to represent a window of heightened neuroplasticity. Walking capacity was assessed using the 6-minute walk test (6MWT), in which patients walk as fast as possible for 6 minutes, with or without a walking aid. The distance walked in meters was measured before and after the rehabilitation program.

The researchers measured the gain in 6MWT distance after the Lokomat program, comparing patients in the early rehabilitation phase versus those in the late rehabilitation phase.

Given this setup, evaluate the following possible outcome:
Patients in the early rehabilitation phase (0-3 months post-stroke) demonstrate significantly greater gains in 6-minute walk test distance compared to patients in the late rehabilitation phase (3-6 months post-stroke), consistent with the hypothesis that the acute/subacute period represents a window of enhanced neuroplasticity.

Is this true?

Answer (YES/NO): YES